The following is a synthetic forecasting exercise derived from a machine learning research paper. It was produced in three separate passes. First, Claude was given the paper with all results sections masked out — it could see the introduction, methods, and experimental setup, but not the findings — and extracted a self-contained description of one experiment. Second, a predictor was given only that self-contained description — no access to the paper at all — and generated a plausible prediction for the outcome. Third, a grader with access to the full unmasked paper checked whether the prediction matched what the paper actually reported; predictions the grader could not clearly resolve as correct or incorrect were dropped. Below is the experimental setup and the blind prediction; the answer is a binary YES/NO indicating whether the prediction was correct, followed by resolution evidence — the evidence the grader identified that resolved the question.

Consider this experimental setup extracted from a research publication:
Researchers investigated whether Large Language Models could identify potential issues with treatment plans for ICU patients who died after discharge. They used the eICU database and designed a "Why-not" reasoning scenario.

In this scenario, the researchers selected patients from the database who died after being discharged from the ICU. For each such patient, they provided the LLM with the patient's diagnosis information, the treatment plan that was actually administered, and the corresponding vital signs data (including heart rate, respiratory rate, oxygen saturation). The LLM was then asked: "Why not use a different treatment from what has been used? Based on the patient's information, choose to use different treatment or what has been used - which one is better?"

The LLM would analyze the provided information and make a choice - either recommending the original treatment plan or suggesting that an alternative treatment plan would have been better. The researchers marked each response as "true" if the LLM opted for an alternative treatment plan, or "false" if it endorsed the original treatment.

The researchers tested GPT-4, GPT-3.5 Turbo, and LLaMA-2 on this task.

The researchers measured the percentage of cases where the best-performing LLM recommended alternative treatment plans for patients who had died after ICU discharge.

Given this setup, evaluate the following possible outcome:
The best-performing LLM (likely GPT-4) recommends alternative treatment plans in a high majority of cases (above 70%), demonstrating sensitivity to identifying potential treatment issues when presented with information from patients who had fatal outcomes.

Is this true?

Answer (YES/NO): NO